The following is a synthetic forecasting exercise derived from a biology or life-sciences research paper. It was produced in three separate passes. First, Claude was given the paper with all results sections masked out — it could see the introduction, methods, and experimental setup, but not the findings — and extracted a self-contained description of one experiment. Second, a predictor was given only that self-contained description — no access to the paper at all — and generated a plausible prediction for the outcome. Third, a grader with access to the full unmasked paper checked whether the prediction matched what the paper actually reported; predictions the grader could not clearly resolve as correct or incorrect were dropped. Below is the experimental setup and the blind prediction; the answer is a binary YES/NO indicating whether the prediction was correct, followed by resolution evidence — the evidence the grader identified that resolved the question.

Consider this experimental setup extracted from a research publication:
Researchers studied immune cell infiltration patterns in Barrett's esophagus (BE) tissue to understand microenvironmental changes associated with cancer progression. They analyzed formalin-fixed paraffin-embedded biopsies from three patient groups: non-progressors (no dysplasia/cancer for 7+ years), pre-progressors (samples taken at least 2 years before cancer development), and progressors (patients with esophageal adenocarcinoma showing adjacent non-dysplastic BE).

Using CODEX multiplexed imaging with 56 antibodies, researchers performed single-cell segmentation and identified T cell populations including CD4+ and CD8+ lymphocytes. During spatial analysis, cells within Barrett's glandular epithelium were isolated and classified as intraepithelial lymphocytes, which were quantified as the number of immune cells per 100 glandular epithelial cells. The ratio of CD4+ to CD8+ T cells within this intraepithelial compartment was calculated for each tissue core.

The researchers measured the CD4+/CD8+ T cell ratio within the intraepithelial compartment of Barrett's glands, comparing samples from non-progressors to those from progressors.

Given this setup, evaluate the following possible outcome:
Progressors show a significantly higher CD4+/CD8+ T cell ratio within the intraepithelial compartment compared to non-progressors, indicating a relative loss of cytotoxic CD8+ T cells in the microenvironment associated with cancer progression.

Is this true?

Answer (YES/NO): NO